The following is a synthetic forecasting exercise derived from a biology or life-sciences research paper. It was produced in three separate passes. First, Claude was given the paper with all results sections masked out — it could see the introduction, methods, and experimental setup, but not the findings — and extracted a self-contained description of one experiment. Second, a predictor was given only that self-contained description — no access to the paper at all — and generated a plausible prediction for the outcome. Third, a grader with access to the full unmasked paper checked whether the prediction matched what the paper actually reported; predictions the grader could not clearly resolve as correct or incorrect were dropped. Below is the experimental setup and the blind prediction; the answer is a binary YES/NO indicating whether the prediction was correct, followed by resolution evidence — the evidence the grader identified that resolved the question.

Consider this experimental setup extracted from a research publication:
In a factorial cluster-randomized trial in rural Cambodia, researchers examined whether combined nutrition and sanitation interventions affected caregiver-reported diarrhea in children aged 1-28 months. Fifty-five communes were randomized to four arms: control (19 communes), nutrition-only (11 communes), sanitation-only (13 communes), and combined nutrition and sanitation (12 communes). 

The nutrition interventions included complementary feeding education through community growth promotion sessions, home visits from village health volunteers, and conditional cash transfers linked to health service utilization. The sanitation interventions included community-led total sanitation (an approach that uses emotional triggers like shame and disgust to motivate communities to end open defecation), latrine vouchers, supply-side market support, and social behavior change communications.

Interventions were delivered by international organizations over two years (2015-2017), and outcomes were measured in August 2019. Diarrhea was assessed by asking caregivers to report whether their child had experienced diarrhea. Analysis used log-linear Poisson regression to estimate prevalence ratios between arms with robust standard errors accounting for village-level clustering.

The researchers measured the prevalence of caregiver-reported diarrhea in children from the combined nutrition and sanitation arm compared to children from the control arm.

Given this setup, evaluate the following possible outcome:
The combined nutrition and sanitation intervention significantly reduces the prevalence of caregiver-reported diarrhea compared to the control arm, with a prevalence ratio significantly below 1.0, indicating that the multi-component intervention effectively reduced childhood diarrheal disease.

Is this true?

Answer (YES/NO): NO